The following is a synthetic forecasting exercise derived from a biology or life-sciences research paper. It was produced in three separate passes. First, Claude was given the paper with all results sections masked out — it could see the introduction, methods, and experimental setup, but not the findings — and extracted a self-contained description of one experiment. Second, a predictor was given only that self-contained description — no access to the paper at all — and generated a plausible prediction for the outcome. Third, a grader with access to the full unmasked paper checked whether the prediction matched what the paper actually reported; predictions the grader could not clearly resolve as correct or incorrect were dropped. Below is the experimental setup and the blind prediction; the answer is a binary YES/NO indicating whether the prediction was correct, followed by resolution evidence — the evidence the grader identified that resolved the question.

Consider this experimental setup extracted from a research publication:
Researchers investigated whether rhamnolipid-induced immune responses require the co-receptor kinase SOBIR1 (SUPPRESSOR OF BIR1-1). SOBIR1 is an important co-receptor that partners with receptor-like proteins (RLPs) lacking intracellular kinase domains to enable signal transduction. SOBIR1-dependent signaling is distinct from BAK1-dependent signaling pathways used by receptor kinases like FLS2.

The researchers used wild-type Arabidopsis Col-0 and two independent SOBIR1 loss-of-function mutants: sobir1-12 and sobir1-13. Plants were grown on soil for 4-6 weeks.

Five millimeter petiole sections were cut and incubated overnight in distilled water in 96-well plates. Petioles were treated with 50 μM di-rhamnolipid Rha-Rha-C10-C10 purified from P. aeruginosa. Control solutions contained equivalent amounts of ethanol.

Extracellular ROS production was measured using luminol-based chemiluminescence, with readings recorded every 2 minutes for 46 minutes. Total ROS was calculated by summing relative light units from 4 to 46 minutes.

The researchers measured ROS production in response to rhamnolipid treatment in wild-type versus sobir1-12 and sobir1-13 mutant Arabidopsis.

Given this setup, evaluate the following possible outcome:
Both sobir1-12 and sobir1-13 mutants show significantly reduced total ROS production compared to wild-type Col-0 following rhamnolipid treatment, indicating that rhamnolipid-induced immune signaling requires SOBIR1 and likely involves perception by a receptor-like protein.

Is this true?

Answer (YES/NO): NO